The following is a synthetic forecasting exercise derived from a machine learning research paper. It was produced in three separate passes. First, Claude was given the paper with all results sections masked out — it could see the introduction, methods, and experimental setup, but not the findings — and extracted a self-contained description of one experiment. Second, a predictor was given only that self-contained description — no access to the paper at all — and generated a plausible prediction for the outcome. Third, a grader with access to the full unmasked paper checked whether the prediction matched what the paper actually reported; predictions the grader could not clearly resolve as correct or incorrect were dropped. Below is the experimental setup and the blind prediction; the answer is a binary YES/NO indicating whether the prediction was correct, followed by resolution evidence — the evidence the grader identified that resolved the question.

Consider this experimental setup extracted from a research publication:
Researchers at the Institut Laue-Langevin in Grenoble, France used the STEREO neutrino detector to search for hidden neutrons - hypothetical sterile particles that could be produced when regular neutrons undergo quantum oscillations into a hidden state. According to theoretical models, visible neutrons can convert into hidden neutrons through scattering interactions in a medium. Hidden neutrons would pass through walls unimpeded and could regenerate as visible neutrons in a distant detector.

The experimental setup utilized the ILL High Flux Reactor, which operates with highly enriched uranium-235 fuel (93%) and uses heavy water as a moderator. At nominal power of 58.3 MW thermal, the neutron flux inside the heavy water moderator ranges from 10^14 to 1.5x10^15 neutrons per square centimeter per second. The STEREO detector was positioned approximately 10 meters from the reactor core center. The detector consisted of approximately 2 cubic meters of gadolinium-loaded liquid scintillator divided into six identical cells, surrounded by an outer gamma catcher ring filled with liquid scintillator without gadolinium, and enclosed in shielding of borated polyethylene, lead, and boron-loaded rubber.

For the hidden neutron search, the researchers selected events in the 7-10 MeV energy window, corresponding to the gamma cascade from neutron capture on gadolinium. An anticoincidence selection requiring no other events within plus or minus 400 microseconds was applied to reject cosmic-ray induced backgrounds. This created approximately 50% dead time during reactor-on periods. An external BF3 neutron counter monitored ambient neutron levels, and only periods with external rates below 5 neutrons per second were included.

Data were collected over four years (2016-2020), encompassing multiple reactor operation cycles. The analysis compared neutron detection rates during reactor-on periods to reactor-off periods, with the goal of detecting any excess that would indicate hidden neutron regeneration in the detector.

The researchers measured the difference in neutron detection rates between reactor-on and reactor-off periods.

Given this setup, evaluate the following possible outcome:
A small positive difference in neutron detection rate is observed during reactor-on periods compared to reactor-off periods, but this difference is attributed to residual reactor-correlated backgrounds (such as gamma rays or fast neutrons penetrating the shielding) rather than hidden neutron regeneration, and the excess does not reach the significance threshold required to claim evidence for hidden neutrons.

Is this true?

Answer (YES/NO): YES